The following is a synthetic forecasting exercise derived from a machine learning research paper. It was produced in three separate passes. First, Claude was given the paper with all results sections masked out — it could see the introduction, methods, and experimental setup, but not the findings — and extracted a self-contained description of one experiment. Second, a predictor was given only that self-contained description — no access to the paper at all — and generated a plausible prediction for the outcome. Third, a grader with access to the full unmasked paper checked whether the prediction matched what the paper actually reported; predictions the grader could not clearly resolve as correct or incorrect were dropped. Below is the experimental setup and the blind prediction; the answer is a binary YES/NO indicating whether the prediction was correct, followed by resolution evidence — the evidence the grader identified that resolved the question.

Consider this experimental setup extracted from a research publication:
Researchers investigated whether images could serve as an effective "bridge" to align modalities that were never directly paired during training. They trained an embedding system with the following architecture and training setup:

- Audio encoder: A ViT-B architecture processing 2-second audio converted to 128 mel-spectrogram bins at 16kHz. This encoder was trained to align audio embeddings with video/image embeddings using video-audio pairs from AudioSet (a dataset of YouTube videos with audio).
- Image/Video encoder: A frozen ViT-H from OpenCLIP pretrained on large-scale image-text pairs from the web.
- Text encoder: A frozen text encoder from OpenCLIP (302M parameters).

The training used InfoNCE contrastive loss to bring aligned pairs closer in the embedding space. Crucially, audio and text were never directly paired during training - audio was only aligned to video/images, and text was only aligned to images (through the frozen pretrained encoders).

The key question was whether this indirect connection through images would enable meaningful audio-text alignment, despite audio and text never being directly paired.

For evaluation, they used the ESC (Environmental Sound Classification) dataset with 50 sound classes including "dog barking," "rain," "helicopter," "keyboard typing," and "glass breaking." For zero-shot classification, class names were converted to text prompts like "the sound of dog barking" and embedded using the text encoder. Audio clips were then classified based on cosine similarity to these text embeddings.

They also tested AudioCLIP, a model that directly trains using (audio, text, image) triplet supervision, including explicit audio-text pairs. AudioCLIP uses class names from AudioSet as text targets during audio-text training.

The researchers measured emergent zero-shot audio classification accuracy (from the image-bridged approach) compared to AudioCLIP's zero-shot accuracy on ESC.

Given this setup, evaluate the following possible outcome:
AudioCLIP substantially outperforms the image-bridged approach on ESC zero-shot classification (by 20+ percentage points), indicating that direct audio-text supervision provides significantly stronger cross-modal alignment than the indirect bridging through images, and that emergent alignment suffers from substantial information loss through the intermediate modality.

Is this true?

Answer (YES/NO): NO